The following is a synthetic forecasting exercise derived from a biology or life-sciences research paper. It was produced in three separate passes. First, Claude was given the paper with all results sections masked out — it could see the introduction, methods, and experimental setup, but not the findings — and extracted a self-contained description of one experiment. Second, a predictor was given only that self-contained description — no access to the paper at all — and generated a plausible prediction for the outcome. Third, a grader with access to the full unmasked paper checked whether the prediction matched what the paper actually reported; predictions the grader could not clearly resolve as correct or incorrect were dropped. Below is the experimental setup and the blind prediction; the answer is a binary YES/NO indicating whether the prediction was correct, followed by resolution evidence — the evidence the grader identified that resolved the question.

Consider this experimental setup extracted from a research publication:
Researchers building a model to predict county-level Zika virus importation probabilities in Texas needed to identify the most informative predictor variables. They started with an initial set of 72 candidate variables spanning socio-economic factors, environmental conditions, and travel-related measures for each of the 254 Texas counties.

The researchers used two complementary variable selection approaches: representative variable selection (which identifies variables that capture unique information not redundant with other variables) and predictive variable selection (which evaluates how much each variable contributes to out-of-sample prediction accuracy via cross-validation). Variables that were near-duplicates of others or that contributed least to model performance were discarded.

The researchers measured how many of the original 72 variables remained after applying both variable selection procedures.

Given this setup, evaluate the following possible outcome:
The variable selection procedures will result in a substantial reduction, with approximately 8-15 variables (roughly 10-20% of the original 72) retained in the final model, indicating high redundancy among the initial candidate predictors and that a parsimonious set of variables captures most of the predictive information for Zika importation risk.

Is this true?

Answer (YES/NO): YES